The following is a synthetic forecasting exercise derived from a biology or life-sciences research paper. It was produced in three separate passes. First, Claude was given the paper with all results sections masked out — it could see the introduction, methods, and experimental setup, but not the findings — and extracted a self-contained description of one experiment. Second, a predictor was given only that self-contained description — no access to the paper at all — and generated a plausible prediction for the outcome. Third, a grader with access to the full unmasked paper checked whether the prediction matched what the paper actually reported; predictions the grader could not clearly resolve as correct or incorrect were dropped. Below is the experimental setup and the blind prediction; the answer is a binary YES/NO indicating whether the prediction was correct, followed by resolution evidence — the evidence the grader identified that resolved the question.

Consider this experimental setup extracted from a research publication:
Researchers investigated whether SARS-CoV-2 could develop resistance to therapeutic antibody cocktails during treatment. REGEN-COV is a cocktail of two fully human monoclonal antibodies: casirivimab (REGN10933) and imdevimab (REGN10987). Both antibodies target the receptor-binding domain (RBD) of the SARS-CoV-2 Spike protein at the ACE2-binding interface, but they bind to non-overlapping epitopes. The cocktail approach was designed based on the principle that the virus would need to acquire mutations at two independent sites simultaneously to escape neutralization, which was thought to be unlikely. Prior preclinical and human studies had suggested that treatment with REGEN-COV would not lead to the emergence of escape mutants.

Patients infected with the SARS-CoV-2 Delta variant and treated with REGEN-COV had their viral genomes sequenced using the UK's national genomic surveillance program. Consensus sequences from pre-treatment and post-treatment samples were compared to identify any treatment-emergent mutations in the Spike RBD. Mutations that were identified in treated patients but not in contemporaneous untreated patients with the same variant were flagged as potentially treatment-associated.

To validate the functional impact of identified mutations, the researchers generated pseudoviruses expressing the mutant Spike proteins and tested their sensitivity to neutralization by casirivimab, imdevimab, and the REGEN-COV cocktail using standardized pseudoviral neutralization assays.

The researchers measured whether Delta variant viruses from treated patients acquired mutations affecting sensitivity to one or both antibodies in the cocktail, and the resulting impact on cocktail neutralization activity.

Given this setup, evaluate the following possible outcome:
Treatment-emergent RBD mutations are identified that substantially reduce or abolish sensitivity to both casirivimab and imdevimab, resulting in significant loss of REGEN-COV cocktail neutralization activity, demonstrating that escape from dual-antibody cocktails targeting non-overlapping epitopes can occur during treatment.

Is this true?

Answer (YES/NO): YES